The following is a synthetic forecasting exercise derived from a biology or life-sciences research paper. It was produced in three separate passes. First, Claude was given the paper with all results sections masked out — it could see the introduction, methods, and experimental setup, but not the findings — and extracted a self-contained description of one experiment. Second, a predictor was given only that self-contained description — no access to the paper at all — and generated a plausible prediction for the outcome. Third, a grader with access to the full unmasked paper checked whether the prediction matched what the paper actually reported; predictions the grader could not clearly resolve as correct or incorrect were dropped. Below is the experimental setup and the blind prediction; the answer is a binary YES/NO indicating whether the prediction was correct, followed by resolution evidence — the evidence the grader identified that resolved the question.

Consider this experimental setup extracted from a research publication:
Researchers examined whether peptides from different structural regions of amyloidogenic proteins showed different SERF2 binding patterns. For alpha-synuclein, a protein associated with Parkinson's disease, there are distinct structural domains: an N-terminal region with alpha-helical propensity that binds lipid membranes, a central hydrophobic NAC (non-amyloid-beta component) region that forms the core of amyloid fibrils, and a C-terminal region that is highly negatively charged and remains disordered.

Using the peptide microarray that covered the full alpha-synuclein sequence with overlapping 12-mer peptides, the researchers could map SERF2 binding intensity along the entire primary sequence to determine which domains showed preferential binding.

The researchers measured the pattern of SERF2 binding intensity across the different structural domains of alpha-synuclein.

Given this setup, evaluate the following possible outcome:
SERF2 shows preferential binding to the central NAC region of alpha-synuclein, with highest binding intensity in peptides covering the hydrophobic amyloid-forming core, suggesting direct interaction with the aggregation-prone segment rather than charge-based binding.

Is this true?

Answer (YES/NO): NO